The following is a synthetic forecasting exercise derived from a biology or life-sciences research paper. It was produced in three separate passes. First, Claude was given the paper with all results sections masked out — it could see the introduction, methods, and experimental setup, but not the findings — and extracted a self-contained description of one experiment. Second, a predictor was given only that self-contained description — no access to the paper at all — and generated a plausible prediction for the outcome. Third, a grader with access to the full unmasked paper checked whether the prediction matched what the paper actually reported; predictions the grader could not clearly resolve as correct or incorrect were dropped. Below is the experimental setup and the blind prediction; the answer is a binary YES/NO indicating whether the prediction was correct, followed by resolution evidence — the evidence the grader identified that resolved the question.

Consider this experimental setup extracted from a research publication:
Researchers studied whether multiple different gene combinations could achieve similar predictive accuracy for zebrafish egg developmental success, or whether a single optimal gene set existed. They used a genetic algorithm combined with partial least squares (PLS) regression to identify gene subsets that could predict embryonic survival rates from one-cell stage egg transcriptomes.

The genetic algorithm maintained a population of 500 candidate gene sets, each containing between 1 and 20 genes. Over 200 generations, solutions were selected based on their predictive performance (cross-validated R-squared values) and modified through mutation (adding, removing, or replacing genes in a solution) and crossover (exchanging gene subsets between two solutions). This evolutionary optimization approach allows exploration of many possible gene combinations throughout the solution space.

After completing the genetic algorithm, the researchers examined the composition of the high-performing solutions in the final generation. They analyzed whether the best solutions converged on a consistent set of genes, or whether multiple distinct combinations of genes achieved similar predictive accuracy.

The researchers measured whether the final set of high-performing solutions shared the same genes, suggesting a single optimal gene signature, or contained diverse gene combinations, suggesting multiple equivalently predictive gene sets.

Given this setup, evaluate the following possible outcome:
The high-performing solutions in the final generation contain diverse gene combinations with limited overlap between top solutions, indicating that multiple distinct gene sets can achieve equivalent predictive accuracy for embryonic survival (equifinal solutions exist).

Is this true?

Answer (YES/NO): NO